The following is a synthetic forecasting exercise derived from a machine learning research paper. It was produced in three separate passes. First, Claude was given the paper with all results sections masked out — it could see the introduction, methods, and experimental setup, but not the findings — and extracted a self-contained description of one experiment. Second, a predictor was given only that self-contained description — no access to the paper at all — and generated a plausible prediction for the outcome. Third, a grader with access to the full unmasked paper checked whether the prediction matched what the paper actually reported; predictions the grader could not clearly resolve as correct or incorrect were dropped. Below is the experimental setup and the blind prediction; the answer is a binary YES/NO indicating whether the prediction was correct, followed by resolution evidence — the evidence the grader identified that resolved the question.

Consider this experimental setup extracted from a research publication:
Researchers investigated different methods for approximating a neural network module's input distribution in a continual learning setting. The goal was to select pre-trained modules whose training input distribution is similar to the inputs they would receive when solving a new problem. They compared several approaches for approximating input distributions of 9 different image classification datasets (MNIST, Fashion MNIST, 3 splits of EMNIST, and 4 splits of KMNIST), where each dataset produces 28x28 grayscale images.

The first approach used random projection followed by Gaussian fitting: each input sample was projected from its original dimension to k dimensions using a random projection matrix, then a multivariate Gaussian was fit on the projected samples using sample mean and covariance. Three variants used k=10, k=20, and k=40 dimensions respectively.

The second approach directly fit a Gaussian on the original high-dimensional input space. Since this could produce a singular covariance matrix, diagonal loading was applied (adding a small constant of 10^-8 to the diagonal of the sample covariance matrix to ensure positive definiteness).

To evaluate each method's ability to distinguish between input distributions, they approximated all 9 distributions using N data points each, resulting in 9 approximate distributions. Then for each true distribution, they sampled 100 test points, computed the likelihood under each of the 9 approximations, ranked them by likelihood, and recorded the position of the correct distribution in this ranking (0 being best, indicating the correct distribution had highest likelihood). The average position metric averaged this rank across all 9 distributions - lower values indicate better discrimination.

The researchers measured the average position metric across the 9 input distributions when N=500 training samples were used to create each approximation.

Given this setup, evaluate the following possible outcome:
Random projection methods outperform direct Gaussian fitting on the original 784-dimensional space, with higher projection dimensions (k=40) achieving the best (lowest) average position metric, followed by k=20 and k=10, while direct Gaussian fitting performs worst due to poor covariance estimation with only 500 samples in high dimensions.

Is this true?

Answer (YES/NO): NO